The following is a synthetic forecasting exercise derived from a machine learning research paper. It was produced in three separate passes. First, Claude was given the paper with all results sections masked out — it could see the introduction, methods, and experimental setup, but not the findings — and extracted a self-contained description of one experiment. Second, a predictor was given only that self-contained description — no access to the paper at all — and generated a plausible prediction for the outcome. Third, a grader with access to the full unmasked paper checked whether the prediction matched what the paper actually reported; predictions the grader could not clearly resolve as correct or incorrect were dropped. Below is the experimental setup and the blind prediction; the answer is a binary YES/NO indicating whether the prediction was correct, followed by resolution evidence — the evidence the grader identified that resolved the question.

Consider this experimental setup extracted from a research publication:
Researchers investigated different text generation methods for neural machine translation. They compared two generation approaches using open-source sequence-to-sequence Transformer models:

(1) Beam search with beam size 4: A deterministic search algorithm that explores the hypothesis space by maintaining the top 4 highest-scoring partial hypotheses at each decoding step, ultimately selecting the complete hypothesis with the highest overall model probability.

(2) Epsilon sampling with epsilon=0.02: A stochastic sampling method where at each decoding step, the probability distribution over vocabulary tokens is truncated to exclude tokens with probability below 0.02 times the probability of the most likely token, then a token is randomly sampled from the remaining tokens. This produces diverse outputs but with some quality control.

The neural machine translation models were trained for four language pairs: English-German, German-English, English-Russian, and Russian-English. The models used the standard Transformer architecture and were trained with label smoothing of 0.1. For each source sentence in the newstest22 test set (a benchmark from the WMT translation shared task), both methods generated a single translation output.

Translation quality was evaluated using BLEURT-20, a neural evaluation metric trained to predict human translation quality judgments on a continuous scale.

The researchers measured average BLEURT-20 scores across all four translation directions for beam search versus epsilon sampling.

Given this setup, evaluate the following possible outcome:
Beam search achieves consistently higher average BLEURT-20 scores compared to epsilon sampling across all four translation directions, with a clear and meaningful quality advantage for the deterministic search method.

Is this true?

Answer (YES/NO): YES